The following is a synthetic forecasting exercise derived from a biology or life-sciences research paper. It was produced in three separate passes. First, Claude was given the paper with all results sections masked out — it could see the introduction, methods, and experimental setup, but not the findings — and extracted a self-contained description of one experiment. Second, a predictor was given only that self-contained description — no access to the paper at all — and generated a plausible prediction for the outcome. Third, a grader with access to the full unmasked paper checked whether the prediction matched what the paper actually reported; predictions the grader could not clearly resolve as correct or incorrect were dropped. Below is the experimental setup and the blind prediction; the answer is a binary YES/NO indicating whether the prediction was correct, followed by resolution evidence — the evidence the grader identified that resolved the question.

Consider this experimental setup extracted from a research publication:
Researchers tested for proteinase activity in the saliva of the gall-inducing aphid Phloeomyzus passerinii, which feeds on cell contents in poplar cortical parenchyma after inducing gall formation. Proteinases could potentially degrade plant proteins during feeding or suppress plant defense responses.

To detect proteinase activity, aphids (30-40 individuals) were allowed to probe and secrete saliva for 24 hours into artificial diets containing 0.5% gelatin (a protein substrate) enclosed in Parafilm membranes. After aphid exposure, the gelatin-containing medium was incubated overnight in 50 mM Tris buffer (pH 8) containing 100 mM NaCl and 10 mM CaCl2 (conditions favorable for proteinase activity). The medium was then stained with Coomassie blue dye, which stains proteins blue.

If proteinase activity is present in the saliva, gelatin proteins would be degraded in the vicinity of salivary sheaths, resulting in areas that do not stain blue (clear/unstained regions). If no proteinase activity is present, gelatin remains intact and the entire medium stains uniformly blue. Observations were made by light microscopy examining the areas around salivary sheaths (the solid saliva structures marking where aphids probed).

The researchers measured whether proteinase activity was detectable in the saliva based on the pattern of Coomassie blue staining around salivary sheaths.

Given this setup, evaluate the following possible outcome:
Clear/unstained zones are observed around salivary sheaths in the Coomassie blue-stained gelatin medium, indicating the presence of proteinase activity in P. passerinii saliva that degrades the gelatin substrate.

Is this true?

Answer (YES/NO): NO